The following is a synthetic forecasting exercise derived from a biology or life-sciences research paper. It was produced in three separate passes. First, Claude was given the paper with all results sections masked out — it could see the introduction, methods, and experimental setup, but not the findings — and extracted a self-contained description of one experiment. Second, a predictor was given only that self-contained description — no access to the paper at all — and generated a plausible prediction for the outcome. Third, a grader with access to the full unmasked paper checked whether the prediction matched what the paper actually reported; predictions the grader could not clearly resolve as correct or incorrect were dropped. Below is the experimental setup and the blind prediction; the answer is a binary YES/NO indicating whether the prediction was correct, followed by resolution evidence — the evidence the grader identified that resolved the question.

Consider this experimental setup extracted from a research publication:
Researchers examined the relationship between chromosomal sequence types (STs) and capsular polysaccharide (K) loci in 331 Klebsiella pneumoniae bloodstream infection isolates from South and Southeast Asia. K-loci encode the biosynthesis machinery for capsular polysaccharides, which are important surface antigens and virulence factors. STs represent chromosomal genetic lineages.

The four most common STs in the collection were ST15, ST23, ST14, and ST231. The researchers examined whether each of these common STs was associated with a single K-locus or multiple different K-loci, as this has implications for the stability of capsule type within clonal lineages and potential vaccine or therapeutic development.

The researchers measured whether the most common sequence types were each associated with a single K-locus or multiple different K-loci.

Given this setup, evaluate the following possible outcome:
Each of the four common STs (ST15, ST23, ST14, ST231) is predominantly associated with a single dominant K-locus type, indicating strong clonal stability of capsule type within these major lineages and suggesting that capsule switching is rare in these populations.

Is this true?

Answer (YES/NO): NO